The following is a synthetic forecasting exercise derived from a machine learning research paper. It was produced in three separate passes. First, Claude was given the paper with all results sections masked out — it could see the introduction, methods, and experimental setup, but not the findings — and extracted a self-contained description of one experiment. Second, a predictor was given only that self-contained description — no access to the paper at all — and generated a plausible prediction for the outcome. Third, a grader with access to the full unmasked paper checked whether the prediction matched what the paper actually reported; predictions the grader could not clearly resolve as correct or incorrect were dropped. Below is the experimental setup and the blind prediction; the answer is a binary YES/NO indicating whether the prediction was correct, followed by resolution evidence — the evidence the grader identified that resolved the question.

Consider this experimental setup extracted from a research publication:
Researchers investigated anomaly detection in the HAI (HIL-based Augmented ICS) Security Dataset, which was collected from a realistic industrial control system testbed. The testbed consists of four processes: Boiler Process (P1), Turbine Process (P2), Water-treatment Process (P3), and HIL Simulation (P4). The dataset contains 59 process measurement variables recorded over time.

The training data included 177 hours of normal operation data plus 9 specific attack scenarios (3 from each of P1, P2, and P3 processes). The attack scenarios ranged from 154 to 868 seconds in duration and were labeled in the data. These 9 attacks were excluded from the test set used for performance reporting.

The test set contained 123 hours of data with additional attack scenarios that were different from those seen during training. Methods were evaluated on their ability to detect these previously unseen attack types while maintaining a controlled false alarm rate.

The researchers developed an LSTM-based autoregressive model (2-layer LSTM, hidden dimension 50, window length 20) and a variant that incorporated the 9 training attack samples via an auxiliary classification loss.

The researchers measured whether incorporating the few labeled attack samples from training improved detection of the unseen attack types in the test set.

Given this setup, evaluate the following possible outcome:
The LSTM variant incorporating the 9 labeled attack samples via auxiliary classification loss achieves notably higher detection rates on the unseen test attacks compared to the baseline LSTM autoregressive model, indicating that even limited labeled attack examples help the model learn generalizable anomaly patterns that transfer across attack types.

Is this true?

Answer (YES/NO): NO